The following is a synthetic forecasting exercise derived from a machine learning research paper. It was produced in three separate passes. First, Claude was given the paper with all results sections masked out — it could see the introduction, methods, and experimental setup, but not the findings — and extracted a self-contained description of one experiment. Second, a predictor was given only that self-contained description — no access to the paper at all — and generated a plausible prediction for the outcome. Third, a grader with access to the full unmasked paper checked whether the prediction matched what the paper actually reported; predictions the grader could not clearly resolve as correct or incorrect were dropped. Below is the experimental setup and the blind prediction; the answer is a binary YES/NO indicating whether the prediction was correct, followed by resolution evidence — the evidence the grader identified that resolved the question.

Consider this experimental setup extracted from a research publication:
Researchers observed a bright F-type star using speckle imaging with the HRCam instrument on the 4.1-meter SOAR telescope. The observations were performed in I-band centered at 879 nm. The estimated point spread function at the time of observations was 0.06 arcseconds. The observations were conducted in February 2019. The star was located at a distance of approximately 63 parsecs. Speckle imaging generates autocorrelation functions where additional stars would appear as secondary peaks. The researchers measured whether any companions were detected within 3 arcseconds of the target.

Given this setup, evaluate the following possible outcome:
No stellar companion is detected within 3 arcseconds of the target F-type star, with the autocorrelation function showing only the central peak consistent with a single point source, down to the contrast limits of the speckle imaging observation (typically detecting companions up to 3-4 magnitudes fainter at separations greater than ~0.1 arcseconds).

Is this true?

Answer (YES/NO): NO